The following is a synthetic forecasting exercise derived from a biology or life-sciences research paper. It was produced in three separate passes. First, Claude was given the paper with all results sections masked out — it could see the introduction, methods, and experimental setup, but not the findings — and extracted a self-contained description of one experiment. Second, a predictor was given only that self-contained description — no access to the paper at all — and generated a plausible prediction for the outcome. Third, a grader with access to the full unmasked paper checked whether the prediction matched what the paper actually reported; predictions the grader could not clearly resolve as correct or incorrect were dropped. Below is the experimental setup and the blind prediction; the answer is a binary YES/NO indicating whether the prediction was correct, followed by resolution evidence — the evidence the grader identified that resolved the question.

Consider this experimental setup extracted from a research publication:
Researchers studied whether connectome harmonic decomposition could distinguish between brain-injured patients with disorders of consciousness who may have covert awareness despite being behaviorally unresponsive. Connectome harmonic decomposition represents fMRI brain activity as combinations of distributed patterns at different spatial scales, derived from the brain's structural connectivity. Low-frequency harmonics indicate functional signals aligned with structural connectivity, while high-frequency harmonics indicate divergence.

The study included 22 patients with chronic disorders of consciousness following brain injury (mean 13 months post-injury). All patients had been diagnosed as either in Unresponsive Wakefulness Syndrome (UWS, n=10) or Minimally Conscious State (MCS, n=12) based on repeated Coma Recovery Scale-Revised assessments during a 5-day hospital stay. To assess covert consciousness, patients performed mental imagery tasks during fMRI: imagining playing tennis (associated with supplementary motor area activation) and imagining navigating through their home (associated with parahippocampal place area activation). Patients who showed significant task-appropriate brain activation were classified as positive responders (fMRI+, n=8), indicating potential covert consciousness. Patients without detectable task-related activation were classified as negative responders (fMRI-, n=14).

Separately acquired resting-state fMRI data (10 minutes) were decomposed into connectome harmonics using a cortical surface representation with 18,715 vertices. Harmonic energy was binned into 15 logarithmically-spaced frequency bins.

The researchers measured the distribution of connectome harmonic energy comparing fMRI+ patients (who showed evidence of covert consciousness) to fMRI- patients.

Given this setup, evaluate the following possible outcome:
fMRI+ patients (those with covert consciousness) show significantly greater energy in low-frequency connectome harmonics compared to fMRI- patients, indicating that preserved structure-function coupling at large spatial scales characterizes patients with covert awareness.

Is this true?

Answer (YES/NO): NO